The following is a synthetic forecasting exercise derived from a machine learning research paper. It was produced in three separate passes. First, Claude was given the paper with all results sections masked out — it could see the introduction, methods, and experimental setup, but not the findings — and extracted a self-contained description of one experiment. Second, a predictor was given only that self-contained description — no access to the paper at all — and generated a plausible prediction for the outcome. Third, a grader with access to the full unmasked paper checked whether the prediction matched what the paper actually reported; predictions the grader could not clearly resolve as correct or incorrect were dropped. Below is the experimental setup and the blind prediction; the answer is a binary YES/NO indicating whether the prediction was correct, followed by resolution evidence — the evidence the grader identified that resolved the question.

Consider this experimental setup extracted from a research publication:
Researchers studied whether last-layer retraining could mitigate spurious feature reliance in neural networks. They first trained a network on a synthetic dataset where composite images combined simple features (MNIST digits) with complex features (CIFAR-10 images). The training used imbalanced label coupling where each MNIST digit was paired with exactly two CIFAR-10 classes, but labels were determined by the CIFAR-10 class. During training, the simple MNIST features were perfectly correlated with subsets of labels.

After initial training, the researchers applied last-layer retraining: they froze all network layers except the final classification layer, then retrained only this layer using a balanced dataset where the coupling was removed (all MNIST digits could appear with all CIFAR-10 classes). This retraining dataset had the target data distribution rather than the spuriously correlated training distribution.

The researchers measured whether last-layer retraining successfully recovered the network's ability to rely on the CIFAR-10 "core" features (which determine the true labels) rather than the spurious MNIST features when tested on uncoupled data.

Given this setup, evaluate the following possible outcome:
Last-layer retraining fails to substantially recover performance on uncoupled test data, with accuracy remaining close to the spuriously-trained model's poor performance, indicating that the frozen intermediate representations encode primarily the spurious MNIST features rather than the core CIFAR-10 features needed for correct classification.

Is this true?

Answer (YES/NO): NO